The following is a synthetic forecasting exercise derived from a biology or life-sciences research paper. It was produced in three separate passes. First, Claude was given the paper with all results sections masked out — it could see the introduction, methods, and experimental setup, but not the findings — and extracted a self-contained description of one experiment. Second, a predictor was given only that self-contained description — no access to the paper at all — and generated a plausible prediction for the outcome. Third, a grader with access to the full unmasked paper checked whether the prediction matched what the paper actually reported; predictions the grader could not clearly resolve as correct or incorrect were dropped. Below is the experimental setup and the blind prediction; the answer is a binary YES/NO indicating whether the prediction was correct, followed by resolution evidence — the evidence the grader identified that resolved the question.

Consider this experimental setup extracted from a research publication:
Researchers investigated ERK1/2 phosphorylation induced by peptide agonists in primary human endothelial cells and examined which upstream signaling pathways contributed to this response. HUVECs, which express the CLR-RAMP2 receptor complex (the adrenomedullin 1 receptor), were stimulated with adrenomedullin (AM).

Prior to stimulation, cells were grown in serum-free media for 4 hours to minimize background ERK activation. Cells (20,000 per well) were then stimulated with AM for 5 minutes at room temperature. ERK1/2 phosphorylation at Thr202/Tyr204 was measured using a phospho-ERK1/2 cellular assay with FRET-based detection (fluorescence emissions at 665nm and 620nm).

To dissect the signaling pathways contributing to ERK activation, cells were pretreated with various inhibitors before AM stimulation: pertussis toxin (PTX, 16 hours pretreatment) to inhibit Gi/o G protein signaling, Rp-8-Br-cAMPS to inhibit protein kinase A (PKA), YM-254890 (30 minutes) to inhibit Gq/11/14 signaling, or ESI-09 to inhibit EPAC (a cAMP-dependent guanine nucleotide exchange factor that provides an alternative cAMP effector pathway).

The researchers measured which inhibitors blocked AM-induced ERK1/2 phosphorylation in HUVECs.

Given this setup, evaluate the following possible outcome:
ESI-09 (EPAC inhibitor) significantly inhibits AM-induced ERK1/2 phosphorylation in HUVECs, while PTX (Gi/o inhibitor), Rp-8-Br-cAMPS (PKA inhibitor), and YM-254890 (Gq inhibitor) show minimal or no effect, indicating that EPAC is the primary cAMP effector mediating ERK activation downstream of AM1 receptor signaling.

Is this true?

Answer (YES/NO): NO